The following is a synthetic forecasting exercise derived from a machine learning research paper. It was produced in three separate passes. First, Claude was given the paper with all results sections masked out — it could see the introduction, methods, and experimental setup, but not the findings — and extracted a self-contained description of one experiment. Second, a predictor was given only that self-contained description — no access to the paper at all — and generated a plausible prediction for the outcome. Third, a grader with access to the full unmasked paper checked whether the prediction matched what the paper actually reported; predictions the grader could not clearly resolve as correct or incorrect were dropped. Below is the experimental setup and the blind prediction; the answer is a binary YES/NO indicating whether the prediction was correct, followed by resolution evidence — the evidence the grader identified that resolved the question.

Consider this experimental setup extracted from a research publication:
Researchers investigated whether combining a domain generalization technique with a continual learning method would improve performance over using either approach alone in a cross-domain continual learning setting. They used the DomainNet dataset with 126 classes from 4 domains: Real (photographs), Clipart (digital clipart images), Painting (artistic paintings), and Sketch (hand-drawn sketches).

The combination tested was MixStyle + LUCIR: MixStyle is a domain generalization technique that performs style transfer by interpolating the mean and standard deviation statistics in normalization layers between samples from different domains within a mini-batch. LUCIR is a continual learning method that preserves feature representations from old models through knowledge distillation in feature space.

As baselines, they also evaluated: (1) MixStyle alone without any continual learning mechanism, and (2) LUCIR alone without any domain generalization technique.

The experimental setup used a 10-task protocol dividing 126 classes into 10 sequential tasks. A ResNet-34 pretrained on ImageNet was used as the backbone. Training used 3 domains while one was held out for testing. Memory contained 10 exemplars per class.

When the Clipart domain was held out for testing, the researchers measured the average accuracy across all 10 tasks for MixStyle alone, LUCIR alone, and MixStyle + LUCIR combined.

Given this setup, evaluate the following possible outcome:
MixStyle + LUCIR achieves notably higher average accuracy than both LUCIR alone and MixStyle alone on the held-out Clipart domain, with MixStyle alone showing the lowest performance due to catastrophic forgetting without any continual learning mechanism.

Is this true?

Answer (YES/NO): NO